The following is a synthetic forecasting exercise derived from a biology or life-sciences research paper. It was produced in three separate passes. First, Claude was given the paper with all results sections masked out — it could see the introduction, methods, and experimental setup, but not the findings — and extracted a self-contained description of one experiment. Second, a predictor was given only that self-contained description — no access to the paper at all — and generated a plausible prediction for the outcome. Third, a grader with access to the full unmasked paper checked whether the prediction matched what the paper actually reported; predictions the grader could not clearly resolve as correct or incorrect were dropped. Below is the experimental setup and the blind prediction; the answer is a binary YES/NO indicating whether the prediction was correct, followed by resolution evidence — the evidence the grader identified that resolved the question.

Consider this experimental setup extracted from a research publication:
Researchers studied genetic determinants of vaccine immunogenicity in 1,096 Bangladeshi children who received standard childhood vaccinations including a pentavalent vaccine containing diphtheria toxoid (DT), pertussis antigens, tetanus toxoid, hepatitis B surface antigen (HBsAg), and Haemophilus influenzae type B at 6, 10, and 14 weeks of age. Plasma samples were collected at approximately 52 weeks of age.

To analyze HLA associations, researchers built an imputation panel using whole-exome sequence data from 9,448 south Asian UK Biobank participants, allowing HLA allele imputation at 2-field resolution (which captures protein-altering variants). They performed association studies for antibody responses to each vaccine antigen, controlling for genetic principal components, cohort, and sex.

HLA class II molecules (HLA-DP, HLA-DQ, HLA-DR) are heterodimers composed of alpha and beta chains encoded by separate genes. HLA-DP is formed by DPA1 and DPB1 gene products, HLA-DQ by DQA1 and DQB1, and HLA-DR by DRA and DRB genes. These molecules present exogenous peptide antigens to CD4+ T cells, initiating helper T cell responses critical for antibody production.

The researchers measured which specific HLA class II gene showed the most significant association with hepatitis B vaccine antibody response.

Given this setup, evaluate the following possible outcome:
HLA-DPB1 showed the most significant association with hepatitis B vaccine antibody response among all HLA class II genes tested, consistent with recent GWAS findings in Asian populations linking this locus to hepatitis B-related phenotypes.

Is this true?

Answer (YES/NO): YES